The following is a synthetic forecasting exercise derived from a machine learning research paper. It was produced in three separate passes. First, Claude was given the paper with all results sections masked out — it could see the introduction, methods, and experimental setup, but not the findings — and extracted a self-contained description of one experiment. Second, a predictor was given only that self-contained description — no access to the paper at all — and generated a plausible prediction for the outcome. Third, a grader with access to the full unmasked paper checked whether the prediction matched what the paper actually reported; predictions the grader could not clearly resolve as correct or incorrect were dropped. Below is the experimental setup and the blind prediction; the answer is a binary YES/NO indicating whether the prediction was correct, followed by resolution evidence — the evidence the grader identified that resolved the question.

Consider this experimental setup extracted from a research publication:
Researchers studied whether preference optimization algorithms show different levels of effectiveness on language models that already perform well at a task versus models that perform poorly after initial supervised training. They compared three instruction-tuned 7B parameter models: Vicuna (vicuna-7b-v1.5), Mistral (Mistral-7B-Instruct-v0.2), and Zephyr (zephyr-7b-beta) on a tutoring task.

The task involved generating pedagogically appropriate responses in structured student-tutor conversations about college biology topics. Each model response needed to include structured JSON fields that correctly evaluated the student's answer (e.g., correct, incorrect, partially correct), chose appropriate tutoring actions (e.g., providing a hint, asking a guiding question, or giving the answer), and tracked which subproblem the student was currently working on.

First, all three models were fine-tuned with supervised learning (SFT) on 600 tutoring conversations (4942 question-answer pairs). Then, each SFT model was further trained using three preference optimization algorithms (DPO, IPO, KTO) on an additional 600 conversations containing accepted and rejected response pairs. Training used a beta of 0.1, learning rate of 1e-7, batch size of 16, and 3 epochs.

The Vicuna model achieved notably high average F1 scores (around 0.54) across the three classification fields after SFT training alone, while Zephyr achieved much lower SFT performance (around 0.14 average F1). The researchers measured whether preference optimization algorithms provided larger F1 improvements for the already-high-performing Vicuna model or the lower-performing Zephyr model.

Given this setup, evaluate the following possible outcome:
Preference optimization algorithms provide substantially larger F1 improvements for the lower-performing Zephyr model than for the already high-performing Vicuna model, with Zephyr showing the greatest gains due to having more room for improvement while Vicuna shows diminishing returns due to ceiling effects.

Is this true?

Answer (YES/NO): YES